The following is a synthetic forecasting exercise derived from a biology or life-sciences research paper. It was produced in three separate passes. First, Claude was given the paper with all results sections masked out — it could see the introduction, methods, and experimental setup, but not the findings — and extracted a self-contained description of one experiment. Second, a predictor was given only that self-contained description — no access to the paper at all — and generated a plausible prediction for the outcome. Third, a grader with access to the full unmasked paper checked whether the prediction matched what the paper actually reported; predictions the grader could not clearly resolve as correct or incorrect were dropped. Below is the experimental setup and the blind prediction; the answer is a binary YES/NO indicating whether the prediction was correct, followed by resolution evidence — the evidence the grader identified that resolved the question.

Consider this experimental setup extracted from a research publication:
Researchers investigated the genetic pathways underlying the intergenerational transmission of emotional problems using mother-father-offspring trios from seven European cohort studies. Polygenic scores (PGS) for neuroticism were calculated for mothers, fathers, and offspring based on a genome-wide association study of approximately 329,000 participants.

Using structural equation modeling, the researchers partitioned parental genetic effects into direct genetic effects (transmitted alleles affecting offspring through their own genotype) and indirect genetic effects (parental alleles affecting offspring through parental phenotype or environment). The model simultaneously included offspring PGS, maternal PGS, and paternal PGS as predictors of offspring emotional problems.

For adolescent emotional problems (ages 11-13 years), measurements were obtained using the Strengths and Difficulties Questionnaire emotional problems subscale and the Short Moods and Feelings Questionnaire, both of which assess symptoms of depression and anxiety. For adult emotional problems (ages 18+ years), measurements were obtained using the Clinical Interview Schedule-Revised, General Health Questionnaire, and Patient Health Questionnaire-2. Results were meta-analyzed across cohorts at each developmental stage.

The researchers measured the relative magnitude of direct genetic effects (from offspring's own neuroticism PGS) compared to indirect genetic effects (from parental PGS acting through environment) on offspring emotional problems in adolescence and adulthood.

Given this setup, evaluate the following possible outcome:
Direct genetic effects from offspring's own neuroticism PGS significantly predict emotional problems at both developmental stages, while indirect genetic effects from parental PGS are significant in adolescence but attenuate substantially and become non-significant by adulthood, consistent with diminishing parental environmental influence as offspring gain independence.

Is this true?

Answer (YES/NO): NO